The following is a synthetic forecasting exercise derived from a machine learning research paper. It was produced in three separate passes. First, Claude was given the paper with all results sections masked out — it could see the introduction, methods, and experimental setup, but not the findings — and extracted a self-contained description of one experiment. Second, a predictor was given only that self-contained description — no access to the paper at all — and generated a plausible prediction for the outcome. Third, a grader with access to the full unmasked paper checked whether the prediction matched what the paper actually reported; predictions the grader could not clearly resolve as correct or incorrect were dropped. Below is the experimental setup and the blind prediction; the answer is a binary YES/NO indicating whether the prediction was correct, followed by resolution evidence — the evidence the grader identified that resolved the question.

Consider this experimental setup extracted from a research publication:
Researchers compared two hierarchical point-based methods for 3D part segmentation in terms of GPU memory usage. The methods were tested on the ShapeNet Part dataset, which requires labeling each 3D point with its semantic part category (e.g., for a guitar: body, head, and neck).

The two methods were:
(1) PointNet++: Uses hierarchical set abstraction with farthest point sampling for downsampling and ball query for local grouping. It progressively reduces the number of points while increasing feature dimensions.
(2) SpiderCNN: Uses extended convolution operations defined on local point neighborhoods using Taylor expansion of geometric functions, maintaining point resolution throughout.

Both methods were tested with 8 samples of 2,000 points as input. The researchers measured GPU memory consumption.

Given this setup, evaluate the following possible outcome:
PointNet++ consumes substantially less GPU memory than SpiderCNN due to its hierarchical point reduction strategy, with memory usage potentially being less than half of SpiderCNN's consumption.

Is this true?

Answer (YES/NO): YES